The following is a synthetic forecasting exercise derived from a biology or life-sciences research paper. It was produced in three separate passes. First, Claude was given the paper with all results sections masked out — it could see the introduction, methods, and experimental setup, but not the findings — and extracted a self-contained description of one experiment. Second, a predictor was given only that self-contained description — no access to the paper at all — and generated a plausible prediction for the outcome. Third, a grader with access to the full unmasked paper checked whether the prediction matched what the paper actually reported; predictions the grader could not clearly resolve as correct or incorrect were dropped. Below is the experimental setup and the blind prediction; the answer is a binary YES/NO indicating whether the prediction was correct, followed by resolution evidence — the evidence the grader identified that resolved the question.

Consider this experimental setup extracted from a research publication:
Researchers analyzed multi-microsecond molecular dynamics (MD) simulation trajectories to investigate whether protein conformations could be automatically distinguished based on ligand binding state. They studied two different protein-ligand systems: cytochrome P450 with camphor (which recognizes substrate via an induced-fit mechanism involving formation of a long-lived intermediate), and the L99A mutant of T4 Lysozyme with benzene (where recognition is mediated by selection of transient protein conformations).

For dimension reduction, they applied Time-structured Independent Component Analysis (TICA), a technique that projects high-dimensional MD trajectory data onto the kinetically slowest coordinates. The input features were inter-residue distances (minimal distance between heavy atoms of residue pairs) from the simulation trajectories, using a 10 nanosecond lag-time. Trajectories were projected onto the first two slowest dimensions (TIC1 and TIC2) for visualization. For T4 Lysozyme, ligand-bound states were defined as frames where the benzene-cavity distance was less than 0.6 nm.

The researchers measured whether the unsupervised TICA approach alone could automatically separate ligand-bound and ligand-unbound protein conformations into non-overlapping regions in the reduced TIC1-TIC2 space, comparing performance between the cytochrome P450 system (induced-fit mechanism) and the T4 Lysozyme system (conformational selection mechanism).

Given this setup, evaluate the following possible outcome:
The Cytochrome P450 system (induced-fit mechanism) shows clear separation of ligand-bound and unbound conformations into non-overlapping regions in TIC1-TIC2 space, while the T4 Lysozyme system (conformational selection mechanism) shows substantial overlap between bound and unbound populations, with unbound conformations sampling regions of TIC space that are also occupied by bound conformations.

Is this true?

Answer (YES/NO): YES